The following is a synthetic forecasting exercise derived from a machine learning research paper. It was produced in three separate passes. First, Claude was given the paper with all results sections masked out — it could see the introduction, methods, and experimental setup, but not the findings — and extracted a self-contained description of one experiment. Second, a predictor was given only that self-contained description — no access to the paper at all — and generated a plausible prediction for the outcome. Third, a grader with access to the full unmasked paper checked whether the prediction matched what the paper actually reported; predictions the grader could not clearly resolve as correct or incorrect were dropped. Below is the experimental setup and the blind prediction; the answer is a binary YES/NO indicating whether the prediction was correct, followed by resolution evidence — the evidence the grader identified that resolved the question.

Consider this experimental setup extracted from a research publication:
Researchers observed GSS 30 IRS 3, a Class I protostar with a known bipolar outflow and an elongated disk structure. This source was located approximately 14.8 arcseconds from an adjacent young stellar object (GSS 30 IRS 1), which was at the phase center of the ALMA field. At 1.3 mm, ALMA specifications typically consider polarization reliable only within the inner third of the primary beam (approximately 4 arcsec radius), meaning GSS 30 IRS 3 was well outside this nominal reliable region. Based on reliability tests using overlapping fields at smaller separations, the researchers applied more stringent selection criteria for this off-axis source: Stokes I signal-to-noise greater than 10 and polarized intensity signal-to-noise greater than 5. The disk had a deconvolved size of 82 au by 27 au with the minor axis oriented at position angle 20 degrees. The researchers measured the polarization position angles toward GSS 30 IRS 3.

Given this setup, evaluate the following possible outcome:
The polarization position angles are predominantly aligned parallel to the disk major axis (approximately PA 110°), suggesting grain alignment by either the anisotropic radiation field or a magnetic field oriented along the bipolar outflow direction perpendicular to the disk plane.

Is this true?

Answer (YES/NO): NO